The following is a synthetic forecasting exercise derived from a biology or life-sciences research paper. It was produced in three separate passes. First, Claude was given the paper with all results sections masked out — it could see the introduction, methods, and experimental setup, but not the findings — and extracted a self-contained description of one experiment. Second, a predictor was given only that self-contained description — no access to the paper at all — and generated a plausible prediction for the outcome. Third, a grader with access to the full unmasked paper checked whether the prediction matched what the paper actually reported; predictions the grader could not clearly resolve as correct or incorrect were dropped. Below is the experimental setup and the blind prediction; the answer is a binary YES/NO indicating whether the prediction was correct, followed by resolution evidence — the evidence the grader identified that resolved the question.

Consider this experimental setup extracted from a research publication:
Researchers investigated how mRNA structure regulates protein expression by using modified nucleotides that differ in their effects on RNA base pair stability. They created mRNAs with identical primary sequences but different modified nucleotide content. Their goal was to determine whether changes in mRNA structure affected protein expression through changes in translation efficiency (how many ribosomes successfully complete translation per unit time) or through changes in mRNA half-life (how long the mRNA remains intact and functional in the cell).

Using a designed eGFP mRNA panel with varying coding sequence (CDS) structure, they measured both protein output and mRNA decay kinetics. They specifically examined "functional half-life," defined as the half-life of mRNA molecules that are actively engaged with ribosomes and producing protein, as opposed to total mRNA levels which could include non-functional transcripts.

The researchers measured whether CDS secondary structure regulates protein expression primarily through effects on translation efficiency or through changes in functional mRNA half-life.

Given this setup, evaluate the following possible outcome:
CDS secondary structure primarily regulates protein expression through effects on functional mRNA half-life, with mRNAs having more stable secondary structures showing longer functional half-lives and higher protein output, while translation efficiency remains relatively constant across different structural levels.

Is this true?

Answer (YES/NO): YES